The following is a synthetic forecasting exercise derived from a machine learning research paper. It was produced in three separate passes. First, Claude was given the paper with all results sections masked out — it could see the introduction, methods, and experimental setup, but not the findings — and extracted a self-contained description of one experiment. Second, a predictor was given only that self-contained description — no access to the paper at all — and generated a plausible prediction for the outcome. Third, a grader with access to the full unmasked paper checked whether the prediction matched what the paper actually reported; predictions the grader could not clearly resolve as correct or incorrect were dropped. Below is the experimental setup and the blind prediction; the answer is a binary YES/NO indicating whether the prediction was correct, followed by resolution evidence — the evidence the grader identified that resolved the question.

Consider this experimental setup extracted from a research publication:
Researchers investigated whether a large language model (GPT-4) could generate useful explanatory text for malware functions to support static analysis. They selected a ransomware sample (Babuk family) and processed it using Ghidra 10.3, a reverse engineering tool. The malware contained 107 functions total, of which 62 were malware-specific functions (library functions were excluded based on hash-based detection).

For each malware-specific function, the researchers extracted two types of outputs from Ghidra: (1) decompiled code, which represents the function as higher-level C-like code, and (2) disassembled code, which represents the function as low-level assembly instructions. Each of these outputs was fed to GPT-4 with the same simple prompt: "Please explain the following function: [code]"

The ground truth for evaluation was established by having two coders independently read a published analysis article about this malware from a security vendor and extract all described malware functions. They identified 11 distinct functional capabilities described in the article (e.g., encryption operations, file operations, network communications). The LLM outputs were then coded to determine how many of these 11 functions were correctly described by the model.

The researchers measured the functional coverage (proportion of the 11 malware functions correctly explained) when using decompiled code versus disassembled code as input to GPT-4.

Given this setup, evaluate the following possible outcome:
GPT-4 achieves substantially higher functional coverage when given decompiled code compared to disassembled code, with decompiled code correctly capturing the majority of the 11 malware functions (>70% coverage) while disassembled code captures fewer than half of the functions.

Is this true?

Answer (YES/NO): YES